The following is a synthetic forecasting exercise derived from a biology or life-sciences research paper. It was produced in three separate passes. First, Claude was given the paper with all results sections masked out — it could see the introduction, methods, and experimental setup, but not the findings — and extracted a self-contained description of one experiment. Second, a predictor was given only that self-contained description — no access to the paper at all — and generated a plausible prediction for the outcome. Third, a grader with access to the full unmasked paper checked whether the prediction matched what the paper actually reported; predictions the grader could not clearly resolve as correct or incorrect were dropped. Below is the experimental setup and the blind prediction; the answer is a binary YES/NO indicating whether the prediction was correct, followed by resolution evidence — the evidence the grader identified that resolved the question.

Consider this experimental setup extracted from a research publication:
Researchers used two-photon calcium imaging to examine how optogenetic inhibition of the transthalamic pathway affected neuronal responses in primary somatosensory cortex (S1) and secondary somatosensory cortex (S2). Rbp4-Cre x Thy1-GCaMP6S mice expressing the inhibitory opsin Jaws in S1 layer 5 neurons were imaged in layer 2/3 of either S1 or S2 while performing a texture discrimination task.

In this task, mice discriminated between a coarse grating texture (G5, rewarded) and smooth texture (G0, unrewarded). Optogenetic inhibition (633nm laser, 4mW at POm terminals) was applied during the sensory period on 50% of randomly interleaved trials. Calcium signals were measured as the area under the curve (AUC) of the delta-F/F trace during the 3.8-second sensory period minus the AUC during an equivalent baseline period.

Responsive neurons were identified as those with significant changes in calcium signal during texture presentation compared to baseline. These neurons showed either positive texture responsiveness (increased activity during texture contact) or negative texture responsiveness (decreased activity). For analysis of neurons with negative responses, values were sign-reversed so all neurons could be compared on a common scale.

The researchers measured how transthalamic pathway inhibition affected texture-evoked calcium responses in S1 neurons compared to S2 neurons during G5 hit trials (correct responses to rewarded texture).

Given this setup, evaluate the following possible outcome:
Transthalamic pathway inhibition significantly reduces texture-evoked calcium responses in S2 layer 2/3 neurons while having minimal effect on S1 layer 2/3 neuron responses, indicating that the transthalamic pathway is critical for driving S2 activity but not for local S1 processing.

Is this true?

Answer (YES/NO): NO